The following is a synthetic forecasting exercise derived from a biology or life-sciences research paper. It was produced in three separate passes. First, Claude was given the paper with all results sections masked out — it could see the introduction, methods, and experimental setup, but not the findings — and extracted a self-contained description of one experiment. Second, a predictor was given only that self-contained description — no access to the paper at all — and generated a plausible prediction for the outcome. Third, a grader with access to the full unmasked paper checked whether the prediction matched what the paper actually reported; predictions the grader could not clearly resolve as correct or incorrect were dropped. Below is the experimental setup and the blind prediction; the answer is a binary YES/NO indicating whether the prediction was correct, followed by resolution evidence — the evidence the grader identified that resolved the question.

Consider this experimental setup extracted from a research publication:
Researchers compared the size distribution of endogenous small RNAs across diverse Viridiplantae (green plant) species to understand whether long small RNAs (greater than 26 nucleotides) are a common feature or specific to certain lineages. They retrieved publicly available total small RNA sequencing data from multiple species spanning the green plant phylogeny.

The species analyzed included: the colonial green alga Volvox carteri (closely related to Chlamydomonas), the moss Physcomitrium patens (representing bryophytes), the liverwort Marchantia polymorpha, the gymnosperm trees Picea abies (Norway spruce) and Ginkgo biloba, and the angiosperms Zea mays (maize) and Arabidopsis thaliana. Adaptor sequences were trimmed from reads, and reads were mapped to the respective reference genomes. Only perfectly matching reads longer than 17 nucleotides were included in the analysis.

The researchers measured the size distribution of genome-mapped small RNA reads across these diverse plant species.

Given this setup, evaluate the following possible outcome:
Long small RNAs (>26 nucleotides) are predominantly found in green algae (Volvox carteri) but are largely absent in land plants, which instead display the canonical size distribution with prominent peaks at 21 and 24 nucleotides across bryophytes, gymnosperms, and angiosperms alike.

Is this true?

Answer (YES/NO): NO